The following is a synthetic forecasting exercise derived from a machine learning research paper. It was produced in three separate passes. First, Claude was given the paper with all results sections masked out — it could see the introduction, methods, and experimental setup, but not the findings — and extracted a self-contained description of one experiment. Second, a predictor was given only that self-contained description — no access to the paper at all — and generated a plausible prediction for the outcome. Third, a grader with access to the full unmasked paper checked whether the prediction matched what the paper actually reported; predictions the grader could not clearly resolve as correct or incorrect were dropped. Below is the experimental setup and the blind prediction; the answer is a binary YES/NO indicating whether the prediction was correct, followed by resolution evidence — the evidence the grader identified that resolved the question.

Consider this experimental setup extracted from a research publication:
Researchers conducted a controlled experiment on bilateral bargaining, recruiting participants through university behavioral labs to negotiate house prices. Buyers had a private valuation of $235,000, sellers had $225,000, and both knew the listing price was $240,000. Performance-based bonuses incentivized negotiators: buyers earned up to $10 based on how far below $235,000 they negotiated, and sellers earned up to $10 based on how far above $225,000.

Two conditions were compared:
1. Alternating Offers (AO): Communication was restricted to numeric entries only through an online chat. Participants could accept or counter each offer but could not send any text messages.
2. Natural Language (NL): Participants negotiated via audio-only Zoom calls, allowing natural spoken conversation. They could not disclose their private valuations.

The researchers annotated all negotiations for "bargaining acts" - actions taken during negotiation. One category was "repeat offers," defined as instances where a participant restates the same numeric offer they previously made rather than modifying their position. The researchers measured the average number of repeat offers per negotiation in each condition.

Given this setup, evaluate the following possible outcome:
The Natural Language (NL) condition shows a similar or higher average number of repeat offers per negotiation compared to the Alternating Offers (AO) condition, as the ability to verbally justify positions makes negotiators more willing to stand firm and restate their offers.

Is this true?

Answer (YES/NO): NO